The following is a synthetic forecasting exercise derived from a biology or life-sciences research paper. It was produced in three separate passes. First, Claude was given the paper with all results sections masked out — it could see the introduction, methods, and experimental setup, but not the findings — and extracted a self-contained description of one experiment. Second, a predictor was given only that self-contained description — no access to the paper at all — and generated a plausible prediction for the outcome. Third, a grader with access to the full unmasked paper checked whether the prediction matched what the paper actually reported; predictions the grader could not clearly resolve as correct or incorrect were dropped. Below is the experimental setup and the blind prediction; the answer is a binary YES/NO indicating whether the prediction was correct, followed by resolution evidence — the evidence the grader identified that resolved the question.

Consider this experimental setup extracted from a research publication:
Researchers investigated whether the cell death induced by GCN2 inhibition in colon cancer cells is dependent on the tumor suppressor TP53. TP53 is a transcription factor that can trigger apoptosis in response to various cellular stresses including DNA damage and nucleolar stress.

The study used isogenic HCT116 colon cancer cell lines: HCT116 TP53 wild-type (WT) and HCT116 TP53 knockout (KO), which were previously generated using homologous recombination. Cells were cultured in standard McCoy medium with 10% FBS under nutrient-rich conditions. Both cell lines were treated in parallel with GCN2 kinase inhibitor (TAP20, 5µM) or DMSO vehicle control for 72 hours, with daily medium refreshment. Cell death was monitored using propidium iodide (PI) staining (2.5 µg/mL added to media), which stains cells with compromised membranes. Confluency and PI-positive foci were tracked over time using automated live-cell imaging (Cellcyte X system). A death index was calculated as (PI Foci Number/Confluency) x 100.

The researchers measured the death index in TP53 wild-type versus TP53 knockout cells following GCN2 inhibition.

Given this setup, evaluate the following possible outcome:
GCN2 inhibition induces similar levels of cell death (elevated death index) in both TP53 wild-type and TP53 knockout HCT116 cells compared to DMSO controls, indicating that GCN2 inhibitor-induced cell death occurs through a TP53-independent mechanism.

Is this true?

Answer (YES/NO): NO